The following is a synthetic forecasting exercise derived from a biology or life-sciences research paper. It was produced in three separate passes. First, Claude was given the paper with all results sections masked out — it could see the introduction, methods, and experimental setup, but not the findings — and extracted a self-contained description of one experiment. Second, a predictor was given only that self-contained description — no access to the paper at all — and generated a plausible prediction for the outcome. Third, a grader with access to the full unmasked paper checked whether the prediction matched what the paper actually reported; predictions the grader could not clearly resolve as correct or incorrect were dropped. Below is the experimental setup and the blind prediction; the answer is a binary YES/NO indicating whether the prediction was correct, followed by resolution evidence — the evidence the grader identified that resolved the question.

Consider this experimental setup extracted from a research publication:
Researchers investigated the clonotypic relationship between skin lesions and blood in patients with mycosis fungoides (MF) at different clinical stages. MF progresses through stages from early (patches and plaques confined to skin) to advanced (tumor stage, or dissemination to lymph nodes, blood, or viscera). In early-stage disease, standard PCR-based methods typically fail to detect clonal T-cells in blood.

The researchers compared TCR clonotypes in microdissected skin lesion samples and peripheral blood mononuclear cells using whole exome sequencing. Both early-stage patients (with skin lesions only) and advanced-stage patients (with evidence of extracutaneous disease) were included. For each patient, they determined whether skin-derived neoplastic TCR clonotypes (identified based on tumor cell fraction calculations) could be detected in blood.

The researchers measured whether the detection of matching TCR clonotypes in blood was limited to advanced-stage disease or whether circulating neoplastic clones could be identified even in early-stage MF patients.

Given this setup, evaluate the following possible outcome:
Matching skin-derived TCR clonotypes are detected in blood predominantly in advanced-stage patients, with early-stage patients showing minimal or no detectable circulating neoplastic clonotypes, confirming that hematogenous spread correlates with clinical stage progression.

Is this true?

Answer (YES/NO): NO